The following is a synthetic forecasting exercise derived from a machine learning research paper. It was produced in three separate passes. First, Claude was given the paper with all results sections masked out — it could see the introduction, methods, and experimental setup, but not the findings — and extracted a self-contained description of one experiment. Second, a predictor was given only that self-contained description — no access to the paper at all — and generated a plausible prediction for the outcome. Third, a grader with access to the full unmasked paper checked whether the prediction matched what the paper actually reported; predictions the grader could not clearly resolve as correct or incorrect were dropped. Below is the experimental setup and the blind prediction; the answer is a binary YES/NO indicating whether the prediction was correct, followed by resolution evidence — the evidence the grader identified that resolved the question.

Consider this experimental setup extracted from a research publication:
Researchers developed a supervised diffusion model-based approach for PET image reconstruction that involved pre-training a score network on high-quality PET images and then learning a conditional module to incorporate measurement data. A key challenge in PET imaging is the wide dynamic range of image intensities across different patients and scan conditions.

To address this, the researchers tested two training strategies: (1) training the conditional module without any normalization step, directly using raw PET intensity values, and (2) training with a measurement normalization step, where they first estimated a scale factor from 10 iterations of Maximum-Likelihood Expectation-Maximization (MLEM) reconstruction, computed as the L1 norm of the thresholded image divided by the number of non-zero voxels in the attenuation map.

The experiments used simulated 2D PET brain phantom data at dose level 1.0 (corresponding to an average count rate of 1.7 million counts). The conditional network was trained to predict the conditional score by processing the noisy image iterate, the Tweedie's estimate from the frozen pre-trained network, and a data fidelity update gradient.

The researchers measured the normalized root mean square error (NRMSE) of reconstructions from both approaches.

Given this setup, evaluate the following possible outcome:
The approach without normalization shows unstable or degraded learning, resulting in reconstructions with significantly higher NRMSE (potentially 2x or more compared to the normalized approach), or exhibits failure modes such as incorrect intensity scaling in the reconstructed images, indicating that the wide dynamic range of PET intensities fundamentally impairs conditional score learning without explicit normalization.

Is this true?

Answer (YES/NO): NO